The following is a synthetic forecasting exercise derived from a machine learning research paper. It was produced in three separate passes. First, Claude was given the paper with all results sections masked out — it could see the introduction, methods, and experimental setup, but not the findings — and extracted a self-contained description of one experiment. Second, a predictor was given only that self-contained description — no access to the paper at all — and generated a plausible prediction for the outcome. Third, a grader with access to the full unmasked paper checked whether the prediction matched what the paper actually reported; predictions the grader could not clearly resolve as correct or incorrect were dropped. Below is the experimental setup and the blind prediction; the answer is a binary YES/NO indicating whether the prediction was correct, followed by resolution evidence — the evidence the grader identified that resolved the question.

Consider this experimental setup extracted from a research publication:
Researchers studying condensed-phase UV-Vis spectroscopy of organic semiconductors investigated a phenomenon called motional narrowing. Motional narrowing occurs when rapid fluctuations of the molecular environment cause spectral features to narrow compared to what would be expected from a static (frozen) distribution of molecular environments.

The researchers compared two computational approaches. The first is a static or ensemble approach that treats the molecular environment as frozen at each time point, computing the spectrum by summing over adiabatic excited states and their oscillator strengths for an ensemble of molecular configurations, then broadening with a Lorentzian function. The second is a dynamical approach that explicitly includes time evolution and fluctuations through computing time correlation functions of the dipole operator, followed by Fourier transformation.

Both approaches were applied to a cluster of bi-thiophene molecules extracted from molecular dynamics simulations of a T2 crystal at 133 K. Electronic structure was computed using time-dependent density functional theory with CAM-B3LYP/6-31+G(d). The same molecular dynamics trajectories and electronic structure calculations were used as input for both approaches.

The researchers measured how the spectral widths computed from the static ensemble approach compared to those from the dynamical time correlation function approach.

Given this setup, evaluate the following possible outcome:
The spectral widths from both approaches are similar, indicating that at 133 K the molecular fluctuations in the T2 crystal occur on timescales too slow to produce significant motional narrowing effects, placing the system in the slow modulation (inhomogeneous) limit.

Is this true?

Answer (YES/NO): NO